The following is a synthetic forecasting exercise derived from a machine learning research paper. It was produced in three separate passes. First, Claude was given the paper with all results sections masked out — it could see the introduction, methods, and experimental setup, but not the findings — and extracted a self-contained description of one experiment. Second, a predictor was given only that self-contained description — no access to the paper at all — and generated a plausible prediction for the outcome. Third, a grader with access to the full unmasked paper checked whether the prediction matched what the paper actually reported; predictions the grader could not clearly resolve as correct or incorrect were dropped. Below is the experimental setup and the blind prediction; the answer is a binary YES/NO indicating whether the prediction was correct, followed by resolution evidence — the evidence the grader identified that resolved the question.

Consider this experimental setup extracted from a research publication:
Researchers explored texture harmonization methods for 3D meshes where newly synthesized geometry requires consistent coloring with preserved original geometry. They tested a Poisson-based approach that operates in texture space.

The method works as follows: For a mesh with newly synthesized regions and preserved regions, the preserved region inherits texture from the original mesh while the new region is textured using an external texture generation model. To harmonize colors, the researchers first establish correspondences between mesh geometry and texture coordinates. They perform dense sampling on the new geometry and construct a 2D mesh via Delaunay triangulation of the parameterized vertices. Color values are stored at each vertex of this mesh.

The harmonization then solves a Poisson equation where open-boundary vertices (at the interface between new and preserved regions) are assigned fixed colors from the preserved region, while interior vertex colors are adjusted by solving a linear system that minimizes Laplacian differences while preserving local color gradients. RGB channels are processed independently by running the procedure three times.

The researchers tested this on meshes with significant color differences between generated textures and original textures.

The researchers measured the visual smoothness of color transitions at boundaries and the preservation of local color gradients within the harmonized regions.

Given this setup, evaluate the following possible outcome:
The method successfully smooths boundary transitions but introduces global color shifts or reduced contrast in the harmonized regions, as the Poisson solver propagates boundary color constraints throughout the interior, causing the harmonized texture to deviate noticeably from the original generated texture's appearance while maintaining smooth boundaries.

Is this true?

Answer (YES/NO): YES